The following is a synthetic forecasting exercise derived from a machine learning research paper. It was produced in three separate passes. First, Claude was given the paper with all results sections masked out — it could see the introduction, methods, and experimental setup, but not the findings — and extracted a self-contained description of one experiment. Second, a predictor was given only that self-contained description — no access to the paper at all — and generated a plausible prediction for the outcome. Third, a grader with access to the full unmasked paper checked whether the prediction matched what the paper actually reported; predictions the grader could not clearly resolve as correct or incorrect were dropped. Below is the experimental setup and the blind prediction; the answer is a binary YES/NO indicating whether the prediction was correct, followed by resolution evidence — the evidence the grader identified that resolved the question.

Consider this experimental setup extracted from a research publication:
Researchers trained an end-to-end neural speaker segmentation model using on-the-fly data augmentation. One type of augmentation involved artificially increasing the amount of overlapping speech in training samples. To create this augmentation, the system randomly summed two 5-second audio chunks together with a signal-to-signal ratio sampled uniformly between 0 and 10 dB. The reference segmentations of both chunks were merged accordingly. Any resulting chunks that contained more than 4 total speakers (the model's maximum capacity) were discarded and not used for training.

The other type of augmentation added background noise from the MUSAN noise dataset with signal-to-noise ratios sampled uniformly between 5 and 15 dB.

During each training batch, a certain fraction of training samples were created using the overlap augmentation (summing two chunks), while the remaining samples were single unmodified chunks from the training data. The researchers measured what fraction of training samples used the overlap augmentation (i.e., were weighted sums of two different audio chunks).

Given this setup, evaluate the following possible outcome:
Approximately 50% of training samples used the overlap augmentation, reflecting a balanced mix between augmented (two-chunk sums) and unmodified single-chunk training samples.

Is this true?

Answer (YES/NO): YES